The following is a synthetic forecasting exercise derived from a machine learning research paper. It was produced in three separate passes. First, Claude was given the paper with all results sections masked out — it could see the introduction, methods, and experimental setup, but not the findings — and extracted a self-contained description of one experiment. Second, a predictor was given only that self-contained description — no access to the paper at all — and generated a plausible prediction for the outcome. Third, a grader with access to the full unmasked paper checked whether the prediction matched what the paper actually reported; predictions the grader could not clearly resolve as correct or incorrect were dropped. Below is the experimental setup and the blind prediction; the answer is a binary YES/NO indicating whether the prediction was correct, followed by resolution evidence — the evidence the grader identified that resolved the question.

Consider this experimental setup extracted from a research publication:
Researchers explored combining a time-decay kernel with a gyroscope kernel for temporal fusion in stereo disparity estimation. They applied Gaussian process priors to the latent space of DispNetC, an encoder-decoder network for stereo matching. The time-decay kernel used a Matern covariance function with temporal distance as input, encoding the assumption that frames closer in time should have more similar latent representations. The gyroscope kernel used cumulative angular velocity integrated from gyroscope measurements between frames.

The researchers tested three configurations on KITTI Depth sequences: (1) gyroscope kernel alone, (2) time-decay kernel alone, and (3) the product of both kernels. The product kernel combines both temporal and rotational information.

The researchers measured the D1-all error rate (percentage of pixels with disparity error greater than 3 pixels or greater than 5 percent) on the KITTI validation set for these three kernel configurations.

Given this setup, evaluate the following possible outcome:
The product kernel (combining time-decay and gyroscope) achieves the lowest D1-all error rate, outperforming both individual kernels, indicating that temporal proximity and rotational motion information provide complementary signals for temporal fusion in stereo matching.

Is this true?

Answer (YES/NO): NO